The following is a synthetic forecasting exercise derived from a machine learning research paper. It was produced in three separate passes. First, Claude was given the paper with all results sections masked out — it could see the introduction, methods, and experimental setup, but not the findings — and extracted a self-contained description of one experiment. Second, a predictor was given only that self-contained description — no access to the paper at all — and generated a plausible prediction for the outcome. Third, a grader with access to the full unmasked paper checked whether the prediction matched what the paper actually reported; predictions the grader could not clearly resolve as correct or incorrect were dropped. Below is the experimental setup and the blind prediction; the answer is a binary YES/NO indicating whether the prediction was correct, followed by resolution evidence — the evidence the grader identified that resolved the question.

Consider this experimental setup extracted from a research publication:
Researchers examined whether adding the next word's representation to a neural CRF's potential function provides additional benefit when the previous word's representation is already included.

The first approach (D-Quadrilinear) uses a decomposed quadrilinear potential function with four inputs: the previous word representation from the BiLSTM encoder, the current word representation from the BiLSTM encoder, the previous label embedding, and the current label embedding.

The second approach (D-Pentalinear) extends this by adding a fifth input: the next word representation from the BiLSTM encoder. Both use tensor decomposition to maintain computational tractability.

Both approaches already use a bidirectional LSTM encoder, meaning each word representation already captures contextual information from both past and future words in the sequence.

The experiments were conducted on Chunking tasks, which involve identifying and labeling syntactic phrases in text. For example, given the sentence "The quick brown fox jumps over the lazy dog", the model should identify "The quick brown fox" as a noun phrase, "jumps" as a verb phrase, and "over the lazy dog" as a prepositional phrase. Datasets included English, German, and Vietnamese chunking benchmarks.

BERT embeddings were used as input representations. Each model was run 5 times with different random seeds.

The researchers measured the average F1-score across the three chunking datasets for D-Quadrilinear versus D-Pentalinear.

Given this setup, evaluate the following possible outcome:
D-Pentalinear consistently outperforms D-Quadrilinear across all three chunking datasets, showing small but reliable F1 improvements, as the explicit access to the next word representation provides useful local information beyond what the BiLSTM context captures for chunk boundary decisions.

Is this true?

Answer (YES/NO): NO